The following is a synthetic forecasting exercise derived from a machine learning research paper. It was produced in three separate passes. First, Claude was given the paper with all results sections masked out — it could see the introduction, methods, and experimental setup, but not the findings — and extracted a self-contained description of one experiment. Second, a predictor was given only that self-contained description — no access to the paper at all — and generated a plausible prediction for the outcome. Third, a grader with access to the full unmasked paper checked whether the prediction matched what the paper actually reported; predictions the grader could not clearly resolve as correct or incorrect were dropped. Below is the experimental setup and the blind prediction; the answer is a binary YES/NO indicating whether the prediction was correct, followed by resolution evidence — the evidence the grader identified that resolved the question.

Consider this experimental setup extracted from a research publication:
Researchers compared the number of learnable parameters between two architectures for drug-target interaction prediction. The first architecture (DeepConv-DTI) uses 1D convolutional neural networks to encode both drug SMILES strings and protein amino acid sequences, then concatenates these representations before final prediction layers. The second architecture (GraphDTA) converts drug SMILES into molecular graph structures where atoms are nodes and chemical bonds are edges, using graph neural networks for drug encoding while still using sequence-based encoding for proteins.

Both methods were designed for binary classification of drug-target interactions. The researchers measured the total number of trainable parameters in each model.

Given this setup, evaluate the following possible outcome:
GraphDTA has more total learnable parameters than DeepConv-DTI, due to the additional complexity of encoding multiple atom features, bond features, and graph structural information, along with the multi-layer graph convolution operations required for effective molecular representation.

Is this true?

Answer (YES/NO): YES